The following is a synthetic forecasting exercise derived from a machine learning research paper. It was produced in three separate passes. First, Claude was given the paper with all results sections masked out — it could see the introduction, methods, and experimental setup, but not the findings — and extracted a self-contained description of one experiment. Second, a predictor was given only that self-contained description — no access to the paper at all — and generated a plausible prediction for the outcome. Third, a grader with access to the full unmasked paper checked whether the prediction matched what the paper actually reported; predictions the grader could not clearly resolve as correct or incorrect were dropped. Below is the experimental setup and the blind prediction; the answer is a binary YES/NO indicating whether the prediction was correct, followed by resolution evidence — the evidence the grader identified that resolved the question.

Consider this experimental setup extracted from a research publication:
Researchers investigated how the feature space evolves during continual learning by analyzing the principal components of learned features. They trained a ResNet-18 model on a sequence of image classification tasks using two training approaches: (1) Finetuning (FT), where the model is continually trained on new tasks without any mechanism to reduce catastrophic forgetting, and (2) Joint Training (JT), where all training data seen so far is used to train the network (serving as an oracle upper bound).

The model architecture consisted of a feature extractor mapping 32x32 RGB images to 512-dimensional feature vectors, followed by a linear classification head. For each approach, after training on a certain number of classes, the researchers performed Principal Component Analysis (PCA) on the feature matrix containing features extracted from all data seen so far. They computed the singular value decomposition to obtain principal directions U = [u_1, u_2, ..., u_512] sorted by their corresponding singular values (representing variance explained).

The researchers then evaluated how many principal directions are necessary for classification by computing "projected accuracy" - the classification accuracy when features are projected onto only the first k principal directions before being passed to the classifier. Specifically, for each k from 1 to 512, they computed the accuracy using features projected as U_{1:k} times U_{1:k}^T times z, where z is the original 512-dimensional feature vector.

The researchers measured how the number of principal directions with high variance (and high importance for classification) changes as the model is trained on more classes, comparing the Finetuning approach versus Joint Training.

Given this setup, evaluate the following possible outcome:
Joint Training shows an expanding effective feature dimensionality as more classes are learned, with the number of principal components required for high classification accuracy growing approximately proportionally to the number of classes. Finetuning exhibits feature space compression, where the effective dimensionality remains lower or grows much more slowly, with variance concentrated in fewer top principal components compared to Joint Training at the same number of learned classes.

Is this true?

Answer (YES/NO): YES